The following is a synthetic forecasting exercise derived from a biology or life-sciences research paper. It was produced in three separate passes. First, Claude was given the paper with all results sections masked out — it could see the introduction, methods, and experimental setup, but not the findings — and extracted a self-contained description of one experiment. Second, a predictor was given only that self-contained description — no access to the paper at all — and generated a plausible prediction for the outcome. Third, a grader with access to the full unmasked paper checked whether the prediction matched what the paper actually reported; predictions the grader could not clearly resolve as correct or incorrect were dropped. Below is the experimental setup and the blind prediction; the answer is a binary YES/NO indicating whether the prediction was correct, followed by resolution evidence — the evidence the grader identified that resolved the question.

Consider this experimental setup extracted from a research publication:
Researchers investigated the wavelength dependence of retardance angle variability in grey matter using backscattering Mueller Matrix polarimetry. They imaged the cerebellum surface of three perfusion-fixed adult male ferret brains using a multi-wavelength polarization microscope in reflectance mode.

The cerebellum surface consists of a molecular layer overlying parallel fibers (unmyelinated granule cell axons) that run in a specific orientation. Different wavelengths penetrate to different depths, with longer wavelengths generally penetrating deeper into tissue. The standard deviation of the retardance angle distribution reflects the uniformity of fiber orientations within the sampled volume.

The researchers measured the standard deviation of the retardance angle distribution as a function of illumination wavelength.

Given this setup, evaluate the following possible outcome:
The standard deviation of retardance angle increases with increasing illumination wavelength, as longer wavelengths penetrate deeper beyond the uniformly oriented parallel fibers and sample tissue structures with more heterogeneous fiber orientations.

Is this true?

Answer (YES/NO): YES